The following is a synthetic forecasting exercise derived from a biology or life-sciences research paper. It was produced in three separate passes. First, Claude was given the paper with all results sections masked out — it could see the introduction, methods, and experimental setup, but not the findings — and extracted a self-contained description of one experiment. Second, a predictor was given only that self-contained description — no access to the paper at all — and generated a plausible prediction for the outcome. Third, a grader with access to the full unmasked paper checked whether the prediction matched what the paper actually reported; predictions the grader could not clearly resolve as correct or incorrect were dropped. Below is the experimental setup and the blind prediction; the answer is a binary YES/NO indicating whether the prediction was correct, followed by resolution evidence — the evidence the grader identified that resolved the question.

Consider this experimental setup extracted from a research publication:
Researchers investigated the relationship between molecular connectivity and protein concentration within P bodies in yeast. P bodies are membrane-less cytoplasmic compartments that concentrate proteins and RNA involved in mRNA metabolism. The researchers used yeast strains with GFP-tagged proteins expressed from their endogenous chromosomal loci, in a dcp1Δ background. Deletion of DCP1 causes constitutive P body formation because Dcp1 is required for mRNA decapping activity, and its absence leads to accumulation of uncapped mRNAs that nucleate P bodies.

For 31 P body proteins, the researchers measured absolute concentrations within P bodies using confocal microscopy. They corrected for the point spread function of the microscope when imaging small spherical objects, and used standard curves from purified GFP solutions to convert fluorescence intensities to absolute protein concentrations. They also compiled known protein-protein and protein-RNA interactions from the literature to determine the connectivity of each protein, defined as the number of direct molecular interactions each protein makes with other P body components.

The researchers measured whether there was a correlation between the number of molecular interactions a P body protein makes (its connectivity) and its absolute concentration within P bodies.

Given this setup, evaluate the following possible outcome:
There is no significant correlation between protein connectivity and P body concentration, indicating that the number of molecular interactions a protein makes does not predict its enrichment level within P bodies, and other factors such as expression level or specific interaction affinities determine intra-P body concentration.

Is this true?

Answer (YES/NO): NO